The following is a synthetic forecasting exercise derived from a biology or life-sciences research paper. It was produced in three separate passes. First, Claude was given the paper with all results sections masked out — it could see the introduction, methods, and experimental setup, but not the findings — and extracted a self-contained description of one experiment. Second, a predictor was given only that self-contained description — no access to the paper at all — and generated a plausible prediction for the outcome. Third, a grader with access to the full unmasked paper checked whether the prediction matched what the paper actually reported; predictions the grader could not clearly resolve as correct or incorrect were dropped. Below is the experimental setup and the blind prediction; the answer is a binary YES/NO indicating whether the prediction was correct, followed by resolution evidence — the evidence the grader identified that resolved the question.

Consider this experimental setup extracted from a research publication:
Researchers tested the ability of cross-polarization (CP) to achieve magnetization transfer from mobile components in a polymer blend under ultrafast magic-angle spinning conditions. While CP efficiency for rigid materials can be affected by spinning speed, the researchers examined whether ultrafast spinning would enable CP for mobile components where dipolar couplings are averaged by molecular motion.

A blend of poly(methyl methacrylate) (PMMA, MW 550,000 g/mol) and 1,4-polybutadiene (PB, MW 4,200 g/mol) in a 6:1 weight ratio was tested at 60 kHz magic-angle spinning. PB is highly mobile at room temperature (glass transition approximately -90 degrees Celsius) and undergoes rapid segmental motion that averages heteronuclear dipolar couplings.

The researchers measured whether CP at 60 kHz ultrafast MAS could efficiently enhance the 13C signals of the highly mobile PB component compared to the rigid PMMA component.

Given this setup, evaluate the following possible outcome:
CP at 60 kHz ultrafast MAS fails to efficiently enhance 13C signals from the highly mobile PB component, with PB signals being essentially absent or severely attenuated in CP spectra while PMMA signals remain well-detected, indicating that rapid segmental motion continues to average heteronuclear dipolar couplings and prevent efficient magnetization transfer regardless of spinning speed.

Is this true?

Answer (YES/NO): YES